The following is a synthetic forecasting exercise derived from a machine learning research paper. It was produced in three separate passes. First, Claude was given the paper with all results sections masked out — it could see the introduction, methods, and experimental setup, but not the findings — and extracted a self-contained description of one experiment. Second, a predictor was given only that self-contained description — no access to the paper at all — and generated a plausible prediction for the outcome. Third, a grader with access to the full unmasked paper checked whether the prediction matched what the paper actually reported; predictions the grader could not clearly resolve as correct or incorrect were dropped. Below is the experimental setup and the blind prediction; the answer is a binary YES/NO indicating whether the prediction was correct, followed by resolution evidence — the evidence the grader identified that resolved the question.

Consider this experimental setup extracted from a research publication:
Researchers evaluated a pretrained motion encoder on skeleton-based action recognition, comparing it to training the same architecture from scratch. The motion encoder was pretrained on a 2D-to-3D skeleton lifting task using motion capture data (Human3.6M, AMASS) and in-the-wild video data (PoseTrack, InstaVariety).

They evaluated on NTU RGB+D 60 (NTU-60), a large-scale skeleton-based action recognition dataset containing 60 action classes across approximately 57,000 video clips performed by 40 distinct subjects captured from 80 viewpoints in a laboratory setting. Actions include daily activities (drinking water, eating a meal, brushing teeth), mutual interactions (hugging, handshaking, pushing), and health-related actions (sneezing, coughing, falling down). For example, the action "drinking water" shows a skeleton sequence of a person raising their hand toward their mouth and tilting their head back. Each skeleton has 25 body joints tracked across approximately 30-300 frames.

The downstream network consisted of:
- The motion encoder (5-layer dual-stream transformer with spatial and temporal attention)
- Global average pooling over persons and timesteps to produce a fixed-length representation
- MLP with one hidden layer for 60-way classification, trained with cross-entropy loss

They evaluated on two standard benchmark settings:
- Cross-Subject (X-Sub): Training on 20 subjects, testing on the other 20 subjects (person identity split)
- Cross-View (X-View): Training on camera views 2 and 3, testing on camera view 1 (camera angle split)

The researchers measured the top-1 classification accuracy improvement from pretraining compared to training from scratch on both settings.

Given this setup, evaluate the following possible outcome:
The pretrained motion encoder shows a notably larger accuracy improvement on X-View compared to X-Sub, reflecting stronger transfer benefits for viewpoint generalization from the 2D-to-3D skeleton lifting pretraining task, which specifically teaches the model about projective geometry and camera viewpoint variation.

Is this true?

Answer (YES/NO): NO